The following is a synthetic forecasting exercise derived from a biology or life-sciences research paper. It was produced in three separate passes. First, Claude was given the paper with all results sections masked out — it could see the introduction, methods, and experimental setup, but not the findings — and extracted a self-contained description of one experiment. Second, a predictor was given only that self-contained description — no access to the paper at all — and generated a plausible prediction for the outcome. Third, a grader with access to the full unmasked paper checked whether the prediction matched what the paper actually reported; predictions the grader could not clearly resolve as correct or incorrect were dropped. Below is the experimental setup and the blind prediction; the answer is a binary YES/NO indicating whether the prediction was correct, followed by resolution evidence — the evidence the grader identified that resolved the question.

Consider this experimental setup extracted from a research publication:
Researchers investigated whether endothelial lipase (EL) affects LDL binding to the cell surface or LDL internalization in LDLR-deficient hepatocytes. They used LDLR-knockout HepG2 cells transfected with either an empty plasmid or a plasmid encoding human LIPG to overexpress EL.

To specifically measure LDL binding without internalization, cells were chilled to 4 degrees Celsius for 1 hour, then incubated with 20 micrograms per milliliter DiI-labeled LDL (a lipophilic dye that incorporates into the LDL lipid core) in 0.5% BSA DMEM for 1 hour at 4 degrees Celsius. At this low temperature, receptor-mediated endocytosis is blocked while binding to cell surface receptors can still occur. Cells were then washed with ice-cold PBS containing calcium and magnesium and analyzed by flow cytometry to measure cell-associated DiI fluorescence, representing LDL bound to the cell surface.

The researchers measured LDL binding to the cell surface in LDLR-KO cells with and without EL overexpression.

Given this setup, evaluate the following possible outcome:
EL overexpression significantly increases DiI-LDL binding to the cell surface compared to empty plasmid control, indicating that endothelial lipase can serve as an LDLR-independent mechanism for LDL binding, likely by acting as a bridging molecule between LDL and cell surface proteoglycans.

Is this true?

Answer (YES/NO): NO